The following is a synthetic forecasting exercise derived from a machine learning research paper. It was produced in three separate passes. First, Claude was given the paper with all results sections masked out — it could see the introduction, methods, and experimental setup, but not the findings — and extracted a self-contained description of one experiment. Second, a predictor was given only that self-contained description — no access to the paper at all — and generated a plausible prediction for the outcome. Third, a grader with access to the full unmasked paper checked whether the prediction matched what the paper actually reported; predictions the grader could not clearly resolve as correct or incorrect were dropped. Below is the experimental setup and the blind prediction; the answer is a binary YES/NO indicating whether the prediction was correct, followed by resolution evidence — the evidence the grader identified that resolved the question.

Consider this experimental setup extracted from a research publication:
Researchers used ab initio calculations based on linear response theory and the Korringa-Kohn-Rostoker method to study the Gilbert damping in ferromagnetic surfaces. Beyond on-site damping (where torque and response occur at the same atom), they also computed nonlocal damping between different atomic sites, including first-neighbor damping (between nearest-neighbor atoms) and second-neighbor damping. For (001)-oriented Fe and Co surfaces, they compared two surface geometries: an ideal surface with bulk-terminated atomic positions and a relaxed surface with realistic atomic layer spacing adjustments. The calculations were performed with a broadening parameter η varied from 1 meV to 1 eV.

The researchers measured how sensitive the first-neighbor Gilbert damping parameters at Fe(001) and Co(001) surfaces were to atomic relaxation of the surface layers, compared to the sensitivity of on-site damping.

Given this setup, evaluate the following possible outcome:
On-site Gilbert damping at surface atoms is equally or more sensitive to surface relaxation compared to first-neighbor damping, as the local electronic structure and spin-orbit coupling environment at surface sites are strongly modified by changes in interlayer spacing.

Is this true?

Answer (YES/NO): NO